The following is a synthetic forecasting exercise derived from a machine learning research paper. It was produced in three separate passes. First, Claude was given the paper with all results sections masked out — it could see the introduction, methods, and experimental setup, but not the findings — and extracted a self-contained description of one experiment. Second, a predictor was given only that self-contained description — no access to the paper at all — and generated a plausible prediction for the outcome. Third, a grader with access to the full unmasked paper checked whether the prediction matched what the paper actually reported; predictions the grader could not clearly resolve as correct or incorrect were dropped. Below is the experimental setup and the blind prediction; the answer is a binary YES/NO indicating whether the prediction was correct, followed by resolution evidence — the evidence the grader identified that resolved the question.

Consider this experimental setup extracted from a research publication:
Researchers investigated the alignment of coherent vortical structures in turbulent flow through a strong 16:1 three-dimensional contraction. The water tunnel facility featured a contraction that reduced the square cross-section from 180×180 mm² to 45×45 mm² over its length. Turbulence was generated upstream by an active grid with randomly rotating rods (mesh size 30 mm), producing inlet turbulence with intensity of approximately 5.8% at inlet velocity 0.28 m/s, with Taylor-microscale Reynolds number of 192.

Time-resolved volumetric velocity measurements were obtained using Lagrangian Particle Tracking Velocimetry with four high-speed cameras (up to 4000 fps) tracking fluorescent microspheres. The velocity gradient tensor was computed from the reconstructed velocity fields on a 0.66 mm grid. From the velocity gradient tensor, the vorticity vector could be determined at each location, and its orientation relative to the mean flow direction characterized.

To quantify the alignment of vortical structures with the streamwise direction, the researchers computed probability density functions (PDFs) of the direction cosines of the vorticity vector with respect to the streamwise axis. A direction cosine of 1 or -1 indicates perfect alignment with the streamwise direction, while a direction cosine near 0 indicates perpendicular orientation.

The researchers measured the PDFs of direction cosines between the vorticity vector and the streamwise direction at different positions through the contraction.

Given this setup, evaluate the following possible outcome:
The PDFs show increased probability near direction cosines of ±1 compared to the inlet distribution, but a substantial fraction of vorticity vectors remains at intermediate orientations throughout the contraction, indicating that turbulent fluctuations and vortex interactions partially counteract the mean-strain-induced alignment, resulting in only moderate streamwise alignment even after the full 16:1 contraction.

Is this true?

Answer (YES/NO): NO